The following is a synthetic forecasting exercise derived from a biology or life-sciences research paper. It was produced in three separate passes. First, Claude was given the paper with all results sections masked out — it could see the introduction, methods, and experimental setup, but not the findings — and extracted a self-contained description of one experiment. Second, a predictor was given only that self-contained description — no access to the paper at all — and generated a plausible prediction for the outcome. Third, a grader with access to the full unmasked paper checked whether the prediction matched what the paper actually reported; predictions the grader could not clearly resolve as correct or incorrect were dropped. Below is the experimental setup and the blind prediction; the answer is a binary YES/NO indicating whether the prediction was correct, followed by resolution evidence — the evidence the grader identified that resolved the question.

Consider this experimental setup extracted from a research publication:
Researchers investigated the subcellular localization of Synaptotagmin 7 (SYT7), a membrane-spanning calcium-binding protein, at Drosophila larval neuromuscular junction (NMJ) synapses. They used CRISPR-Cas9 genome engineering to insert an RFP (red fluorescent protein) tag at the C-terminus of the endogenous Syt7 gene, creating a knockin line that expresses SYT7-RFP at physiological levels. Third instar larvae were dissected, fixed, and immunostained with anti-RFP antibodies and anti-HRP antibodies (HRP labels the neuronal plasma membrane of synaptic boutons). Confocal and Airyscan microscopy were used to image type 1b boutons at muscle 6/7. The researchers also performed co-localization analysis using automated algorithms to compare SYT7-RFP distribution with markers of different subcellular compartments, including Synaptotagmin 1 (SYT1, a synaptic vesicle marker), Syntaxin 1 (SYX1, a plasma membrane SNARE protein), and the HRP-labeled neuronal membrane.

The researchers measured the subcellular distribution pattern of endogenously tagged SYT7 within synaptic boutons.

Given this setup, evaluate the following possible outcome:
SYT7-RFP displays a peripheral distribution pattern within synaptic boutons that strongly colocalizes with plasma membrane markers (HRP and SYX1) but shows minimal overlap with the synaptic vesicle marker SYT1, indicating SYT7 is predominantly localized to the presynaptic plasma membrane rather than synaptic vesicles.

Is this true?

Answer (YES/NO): NO